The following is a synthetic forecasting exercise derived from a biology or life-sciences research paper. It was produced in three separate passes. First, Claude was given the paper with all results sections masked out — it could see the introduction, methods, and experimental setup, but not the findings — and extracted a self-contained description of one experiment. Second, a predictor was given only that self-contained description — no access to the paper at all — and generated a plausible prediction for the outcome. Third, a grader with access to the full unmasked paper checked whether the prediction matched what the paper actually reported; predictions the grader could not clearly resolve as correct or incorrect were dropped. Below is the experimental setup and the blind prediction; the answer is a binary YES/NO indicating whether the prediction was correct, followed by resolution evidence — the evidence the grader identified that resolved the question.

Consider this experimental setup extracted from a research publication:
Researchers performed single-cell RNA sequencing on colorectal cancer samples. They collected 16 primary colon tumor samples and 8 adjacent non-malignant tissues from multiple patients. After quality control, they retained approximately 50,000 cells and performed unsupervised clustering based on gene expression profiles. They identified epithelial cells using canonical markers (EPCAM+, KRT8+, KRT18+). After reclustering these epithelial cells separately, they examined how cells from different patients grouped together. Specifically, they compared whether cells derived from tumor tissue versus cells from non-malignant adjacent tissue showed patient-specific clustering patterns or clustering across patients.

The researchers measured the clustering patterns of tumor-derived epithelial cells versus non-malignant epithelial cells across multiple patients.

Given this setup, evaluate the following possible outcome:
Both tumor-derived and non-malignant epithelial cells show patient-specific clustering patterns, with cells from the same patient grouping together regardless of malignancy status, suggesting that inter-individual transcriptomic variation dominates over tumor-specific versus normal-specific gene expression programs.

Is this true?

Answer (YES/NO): NO